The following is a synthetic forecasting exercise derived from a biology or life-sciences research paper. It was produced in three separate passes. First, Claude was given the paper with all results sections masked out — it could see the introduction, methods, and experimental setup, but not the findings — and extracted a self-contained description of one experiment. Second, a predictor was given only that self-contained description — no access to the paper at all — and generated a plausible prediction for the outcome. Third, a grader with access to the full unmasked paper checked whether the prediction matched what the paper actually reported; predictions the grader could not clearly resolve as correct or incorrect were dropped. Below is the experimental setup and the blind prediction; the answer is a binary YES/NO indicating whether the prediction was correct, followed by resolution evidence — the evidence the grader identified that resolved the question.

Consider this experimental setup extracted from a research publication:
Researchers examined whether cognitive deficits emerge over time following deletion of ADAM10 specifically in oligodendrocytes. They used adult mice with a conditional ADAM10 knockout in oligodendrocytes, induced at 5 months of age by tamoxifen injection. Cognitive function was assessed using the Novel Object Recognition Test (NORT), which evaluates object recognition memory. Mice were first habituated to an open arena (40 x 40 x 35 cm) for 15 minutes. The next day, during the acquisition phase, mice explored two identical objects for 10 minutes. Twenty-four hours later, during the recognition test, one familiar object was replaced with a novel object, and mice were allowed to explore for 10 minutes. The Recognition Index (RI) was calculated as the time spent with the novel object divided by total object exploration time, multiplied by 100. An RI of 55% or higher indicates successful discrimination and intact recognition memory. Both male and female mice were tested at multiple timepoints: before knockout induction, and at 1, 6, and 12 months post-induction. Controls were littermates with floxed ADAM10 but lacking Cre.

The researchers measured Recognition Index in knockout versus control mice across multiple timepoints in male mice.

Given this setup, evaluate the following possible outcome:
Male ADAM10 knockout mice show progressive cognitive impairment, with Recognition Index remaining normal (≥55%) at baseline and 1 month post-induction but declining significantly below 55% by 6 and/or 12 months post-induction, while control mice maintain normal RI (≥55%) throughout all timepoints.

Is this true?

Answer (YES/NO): NO